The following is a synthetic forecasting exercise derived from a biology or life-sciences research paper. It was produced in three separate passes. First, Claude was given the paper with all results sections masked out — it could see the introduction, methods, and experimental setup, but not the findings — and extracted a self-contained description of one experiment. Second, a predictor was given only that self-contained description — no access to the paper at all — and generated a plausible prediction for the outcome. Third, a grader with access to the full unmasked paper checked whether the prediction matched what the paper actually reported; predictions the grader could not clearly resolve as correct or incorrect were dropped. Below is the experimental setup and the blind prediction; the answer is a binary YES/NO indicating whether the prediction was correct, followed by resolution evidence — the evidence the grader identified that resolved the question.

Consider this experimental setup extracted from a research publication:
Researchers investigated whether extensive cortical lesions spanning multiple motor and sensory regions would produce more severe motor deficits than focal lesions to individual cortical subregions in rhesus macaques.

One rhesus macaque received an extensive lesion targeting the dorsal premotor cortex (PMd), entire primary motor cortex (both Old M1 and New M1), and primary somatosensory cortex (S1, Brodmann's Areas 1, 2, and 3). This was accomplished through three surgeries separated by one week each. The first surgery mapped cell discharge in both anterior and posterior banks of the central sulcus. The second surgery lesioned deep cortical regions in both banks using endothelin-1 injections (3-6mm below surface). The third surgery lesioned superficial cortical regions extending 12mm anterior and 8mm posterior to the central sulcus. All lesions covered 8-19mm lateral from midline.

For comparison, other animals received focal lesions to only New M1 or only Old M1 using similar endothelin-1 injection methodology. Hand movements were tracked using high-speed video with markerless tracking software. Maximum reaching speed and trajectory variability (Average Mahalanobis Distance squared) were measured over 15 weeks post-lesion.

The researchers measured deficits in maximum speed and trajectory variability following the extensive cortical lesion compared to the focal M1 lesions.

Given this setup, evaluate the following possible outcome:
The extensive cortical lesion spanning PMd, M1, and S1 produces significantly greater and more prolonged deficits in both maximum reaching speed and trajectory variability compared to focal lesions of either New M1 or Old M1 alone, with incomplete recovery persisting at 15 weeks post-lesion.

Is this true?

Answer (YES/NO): NO